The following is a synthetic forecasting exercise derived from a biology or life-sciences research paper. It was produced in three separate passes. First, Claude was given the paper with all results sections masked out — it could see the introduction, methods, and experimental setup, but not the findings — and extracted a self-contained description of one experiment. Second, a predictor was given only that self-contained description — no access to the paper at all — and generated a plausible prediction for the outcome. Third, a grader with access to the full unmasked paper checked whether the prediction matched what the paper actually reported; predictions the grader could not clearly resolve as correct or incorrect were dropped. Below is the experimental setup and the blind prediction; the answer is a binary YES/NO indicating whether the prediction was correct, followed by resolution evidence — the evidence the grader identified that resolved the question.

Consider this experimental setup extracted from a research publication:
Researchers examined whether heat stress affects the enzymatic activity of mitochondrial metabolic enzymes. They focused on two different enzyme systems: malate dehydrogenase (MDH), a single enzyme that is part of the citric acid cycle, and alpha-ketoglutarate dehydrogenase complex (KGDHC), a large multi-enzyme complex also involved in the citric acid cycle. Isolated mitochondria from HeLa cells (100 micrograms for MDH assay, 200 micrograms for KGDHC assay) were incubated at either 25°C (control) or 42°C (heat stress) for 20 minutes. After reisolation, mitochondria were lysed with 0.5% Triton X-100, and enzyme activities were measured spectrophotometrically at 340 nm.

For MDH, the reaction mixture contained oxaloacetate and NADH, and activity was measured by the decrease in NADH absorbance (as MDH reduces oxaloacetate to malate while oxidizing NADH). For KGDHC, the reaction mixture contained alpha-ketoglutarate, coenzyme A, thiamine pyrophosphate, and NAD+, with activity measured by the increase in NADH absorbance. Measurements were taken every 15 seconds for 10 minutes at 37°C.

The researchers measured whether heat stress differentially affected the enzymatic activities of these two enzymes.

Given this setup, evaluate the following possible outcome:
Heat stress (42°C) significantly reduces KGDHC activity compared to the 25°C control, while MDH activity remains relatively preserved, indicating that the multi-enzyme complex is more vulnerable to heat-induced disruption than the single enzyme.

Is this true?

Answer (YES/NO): YES